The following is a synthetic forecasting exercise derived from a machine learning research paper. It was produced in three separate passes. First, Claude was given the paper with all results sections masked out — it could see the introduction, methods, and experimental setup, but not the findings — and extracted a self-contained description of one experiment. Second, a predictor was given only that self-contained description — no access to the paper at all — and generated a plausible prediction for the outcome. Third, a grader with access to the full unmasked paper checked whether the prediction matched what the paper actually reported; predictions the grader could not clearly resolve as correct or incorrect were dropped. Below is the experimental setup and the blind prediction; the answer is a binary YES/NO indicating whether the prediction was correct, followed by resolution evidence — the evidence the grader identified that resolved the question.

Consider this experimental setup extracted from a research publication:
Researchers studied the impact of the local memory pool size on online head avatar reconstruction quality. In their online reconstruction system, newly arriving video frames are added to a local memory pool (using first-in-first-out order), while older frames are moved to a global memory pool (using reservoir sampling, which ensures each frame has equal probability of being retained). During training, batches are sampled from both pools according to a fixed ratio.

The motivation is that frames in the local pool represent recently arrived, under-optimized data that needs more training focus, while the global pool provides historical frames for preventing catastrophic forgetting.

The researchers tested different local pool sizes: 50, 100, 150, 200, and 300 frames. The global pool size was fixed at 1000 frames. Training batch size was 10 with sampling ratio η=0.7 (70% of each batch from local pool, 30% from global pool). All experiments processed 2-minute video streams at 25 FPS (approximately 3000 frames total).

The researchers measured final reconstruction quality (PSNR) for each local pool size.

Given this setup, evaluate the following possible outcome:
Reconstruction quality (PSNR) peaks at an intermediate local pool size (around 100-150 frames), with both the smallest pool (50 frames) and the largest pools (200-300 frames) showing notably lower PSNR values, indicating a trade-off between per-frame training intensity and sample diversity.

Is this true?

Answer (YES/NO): NO